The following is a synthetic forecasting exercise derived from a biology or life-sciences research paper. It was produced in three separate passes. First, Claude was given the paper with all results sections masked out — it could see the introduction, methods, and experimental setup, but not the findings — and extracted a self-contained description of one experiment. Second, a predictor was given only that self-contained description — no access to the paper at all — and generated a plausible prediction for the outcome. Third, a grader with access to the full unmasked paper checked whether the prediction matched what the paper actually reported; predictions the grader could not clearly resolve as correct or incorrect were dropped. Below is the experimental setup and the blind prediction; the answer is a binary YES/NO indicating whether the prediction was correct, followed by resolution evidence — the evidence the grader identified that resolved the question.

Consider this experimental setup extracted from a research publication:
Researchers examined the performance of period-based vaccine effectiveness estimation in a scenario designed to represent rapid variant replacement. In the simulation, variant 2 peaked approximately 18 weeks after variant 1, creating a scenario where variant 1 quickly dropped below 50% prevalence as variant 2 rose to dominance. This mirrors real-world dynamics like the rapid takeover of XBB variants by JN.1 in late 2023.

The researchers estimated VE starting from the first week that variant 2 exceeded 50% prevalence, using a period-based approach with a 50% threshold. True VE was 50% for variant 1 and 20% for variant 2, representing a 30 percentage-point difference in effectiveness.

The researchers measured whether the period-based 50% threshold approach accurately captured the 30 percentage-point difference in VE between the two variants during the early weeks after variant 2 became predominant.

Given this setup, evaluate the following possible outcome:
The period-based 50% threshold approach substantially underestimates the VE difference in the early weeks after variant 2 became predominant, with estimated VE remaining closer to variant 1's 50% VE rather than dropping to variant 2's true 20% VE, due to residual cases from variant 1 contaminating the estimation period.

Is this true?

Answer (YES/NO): YES